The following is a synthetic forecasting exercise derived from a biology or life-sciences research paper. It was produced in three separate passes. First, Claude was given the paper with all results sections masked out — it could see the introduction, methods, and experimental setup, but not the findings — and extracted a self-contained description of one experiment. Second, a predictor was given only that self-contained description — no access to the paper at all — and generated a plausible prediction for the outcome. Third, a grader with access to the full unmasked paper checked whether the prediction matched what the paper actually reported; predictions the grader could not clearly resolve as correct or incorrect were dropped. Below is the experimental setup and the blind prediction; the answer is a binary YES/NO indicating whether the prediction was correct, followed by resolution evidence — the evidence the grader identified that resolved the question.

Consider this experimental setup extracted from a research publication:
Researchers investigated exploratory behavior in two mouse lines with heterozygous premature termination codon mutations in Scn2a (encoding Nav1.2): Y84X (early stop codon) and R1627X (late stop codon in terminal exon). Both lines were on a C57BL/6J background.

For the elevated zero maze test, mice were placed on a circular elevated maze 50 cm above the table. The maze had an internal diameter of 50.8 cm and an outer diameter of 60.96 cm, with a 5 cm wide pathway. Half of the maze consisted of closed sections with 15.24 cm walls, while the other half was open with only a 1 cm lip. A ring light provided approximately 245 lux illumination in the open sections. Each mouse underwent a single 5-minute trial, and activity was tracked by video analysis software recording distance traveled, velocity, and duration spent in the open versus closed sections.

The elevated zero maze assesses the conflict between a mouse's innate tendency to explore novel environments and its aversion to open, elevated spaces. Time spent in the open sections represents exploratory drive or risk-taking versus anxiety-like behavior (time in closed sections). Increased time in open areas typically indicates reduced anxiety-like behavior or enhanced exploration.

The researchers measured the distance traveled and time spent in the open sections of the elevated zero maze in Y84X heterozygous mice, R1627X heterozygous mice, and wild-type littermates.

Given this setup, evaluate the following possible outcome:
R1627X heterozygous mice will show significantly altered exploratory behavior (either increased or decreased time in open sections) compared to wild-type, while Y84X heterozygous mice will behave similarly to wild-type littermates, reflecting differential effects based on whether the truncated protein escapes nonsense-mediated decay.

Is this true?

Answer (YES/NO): NO